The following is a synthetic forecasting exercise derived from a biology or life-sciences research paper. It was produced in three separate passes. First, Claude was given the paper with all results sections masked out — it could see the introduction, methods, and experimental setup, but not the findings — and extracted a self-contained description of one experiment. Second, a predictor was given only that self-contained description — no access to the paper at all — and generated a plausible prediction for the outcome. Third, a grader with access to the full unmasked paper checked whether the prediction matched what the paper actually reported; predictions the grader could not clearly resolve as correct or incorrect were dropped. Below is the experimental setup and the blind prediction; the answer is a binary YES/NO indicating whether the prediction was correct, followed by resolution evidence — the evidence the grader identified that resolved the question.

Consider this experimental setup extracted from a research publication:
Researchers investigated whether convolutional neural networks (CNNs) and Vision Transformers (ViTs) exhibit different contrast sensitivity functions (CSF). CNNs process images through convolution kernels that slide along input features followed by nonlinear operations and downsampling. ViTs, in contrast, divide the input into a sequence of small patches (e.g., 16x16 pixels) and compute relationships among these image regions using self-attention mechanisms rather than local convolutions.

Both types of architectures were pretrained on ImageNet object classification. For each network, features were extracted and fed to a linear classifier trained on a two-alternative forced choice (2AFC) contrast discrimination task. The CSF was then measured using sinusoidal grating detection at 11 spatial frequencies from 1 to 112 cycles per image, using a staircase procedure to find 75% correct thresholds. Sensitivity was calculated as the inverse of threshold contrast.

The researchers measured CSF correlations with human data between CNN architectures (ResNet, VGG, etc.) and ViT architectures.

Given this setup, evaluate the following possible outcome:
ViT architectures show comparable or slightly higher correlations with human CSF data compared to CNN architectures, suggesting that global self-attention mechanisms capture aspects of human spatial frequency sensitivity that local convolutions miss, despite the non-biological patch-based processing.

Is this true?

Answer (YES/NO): NO